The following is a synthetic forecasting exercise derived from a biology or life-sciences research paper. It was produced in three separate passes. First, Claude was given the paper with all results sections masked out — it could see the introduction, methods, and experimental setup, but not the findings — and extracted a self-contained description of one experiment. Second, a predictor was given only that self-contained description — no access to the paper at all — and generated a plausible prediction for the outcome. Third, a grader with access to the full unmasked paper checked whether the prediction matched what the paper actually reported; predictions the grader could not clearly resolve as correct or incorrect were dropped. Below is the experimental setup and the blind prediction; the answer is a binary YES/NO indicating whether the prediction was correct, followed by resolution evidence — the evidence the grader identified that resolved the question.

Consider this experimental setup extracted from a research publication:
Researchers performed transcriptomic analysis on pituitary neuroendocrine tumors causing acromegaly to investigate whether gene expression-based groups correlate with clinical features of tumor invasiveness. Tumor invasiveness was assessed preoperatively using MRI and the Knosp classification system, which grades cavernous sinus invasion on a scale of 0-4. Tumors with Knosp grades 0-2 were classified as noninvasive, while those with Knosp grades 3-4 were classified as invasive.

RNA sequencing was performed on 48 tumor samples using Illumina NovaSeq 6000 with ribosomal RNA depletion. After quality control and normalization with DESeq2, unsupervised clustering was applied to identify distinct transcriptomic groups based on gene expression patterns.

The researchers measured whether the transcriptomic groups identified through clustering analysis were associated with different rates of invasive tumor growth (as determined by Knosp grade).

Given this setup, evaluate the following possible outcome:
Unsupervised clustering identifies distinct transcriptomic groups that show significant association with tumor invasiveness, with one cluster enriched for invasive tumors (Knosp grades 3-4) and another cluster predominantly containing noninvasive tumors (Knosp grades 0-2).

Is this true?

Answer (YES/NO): YES